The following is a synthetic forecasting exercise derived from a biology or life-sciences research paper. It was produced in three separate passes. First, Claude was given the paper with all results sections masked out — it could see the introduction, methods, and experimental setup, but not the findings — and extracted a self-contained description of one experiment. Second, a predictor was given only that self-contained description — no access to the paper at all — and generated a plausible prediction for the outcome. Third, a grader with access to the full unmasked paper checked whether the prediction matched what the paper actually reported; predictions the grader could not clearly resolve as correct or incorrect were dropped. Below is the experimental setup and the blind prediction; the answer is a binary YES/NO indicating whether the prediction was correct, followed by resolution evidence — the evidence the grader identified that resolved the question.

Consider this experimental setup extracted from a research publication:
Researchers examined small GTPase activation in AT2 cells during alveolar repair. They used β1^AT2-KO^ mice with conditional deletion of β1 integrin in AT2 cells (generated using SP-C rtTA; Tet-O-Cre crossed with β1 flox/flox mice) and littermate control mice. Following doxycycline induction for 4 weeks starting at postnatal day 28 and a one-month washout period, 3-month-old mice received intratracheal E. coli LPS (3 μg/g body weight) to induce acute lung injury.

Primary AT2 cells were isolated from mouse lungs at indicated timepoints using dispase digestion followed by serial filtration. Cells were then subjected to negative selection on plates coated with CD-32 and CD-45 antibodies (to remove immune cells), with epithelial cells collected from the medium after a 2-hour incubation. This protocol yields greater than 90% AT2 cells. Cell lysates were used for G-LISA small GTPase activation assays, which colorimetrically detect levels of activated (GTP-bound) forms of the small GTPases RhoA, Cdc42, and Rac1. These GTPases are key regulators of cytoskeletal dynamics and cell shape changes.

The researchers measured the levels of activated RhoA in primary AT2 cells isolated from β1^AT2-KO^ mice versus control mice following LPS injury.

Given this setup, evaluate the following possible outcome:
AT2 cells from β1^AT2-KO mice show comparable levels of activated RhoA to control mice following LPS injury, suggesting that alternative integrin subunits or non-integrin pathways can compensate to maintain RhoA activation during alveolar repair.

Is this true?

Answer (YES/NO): NO